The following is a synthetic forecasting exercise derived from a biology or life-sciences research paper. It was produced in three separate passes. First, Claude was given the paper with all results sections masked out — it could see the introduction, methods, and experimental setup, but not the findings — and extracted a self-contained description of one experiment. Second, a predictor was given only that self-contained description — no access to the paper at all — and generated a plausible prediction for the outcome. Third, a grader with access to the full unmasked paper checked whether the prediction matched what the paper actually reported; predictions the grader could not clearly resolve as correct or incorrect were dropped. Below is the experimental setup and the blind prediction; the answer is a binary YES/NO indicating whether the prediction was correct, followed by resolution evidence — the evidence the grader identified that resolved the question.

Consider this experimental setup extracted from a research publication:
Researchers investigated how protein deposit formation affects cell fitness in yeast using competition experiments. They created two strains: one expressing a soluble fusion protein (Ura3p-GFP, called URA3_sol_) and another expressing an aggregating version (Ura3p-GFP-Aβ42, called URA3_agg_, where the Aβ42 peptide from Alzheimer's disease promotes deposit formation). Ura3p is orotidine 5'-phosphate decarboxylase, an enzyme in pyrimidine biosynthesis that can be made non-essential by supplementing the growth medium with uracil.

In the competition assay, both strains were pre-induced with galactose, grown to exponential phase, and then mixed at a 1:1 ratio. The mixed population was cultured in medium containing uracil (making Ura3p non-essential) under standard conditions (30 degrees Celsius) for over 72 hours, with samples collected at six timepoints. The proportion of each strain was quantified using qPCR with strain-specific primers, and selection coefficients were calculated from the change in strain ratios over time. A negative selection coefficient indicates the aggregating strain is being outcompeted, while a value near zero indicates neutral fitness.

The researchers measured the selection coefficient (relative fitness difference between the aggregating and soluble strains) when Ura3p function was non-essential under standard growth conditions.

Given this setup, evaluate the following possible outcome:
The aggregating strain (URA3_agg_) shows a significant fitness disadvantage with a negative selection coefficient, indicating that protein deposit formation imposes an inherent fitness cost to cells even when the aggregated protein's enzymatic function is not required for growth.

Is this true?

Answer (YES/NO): NO